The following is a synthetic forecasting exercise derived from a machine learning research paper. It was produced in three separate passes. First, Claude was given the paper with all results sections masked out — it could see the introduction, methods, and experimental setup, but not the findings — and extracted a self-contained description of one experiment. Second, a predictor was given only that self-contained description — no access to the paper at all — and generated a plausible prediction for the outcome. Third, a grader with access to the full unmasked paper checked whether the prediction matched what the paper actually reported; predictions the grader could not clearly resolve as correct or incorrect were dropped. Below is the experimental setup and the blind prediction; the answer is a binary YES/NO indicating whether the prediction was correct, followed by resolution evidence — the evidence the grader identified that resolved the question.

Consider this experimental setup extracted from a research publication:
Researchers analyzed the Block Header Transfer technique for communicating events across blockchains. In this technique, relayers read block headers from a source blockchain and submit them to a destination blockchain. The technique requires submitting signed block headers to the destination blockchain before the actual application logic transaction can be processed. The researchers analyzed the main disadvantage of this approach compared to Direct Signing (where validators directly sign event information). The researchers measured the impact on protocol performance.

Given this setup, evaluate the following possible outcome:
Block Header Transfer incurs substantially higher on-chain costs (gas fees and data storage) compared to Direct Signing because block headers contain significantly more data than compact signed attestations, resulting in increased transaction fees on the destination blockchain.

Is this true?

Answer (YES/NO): NO